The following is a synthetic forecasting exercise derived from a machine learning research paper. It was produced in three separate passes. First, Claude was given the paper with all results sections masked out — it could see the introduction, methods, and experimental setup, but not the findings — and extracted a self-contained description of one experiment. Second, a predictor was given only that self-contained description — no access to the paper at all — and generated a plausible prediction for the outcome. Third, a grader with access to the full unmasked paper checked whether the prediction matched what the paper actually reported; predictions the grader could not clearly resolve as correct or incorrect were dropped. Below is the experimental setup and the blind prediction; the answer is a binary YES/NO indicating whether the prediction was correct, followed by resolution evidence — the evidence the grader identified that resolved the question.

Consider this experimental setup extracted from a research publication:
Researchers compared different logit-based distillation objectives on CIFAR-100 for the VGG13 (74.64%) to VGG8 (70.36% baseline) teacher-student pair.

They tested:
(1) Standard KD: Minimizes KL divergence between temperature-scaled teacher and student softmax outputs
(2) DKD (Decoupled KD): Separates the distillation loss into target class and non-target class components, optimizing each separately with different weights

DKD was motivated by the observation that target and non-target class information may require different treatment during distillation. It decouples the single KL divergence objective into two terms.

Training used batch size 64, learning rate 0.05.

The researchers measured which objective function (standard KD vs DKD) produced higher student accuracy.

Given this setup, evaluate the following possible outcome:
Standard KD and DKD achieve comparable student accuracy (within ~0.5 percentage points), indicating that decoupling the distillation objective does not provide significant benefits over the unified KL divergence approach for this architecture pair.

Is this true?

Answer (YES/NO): NO